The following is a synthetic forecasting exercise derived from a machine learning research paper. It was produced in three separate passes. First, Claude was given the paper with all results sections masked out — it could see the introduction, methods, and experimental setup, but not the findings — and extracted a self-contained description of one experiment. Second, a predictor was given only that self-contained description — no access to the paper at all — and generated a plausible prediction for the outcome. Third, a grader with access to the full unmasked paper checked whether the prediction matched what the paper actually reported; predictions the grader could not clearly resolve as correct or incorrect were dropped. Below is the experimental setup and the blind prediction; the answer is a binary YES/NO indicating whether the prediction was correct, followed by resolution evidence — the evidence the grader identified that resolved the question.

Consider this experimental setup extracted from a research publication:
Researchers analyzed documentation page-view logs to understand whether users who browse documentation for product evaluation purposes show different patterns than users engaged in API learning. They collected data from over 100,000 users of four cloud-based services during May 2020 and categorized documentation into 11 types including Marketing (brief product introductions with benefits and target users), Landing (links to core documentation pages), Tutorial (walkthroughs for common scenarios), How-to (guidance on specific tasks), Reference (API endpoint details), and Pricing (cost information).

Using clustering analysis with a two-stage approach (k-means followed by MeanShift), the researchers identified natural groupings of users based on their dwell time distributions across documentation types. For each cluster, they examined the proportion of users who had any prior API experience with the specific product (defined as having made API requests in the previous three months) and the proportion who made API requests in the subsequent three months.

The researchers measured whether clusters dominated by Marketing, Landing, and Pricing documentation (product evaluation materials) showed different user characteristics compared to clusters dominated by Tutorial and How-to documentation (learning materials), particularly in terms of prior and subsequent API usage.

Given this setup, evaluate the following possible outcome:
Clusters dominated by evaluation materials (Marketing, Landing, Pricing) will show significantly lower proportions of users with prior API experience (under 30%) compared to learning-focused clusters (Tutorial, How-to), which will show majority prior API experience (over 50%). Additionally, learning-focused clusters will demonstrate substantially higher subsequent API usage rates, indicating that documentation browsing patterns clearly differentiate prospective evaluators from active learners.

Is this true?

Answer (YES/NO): NO